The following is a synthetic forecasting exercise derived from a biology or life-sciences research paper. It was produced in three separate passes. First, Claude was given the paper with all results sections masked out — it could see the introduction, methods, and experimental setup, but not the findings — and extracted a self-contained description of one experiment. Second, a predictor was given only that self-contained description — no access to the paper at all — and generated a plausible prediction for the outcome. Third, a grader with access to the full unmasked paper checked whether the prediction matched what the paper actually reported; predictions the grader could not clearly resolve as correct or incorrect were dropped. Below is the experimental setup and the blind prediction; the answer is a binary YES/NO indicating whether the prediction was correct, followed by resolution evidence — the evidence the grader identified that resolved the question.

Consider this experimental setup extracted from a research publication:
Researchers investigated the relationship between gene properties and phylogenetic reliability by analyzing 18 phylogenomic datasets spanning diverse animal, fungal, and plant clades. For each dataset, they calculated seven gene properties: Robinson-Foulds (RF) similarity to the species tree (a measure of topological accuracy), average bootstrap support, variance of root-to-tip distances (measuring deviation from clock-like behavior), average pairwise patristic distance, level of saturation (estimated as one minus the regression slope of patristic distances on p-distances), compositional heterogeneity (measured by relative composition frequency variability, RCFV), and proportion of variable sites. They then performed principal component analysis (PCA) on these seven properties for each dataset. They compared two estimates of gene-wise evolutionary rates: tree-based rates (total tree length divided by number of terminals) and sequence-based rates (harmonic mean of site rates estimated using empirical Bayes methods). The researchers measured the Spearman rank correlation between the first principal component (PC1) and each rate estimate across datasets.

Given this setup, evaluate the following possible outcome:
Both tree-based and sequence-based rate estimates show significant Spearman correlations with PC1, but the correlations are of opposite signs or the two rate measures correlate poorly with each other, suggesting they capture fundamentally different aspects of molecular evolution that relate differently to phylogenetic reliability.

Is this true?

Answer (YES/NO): NO